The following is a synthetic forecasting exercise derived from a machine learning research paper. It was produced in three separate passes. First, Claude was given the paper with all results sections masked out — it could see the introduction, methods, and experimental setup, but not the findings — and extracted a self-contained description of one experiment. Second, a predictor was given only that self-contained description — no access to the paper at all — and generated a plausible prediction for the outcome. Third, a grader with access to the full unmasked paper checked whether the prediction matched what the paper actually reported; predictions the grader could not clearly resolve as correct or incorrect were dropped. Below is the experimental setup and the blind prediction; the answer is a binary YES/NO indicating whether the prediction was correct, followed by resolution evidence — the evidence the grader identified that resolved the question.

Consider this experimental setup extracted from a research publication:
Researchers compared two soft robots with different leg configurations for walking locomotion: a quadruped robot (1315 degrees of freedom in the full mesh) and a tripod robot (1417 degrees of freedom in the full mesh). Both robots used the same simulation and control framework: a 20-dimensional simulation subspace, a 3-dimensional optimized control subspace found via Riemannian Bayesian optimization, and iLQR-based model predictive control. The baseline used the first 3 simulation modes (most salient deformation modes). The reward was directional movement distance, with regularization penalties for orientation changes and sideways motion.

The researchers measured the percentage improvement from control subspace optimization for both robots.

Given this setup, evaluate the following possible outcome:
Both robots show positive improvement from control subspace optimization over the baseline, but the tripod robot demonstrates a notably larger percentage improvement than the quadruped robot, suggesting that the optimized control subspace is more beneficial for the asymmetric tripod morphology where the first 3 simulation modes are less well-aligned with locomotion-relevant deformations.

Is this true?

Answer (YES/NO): NO